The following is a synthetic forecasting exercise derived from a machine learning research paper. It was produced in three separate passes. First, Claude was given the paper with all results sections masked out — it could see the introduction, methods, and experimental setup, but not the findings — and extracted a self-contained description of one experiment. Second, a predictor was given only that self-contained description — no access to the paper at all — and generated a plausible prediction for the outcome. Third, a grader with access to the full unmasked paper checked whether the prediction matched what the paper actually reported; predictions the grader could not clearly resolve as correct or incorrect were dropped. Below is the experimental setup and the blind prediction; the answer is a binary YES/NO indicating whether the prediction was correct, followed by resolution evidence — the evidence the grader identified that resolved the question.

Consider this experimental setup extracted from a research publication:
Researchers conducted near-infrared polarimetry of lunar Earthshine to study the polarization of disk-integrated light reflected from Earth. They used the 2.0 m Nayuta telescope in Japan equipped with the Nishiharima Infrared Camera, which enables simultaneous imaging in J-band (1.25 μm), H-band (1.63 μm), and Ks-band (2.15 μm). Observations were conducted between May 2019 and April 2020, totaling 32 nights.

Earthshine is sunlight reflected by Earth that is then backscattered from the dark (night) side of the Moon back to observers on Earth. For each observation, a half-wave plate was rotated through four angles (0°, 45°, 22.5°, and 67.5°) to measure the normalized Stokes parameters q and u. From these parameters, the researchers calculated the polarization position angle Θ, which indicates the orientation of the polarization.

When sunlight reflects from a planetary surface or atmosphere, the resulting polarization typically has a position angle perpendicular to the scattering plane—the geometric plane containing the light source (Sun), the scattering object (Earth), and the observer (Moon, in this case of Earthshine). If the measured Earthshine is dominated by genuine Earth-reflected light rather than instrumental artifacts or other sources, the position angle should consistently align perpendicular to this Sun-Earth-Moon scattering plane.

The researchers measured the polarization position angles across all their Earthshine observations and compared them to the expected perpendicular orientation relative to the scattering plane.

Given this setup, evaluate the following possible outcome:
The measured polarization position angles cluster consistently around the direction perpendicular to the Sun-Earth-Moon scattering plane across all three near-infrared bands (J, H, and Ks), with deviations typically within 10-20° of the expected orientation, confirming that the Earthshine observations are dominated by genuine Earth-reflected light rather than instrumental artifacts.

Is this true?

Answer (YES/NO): YES